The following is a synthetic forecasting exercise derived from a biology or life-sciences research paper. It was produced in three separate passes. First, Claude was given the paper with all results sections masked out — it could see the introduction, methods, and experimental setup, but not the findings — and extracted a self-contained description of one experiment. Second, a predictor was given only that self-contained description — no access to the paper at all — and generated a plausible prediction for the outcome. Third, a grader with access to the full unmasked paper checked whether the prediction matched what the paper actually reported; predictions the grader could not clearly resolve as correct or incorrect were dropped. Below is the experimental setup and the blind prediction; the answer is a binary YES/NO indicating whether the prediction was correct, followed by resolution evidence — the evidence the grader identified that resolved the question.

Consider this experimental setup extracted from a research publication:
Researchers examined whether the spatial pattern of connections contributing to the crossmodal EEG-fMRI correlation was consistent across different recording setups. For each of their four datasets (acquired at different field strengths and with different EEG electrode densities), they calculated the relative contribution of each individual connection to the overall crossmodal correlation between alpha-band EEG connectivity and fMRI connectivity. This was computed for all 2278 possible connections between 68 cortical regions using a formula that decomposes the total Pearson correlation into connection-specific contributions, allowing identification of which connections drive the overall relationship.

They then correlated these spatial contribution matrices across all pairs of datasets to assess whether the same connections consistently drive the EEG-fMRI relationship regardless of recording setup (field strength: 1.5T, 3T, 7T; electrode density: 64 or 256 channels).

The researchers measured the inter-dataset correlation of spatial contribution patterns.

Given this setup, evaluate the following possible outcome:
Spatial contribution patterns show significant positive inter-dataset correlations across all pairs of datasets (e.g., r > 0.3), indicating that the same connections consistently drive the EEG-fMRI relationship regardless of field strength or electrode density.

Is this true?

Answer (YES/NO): YES